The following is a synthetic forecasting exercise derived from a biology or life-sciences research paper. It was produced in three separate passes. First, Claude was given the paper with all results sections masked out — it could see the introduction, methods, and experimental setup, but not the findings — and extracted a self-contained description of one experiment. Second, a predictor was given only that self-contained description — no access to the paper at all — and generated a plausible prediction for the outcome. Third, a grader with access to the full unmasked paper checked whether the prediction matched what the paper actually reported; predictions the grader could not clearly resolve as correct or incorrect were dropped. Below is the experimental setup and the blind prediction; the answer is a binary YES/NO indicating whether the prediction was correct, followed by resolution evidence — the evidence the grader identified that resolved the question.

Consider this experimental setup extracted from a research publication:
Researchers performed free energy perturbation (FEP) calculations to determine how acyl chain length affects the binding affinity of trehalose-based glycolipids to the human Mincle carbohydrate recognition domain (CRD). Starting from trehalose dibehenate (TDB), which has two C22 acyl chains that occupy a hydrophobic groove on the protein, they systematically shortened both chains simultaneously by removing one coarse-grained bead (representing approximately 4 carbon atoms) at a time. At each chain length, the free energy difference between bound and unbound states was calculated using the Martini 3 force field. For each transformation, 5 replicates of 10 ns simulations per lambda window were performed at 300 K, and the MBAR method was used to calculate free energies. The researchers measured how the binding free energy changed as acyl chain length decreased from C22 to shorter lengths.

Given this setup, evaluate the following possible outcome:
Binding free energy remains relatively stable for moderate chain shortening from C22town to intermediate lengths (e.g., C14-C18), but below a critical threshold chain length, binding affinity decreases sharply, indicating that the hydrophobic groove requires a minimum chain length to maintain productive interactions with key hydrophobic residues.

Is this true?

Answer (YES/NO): YES